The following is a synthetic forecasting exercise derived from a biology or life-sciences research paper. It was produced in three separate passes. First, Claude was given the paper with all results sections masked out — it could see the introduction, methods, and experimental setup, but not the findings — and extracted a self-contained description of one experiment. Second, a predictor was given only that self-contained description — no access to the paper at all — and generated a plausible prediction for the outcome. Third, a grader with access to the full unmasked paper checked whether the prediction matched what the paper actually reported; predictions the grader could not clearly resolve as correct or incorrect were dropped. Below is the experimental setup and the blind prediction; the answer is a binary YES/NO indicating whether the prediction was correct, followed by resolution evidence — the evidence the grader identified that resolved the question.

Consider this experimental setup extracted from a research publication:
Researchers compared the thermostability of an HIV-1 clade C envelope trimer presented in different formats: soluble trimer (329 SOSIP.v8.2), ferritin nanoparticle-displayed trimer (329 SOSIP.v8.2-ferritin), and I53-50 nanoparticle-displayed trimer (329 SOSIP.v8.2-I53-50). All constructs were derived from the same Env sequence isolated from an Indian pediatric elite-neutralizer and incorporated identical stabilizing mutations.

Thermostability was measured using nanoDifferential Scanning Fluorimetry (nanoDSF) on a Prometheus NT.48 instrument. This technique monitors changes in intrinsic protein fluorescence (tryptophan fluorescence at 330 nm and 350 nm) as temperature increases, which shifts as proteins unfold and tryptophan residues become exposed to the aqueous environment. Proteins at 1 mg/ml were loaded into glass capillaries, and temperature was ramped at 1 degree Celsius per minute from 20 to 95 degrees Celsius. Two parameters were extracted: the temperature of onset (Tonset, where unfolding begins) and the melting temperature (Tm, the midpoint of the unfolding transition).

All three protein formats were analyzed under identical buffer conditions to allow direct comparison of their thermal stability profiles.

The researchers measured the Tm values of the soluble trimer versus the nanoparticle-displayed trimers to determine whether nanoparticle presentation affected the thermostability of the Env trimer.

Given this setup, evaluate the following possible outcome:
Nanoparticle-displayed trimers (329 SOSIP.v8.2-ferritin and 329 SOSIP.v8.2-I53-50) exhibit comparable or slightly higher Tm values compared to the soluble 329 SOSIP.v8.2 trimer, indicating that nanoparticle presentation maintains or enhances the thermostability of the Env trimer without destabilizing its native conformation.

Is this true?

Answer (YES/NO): YES